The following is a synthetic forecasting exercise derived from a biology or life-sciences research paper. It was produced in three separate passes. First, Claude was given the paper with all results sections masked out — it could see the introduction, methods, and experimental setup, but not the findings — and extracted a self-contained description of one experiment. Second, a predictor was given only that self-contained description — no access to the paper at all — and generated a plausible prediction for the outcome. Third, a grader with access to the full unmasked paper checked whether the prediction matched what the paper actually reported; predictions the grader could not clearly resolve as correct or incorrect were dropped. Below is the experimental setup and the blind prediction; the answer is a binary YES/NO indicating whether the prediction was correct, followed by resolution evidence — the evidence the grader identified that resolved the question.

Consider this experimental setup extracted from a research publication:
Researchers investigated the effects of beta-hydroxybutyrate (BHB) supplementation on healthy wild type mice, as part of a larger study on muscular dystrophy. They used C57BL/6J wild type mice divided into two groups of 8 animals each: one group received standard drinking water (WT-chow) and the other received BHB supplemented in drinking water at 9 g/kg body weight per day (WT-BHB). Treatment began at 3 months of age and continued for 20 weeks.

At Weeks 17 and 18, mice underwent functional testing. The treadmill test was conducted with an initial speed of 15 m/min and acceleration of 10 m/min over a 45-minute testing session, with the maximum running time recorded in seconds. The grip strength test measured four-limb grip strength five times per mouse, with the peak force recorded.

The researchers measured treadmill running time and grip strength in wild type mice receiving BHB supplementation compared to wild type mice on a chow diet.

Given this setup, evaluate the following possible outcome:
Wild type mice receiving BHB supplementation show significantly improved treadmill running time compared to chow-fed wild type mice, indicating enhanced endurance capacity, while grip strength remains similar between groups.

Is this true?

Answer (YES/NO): NO